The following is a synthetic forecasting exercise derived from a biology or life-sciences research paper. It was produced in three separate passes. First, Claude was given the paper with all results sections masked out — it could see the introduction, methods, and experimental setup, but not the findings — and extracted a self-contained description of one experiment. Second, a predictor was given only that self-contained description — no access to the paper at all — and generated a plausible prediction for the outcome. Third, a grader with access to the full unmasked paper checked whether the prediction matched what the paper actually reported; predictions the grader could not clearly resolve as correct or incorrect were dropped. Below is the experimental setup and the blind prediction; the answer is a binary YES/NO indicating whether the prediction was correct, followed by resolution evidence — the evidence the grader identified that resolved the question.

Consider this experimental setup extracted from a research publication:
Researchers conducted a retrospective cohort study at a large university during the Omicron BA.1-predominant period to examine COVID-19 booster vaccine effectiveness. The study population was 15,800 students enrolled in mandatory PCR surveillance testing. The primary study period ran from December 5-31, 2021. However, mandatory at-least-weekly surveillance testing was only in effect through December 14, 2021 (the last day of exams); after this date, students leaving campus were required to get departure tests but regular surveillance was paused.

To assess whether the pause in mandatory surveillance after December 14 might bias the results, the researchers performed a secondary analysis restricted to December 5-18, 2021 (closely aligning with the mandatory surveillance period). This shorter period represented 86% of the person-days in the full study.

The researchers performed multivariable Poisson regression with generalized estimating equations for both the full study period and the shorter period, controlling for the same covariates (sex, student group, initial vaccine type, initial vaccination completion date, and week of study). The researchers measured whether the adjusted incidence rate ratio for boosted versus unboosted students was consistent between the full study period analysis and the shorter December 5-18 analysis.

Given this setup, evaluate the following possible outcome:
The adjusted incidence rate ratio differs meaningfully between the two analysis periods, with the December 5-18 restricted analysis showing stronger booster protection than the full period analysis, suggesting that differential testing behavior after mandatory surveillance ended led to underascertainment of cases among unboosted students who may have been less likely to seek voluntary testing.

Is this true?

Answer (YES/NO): NO